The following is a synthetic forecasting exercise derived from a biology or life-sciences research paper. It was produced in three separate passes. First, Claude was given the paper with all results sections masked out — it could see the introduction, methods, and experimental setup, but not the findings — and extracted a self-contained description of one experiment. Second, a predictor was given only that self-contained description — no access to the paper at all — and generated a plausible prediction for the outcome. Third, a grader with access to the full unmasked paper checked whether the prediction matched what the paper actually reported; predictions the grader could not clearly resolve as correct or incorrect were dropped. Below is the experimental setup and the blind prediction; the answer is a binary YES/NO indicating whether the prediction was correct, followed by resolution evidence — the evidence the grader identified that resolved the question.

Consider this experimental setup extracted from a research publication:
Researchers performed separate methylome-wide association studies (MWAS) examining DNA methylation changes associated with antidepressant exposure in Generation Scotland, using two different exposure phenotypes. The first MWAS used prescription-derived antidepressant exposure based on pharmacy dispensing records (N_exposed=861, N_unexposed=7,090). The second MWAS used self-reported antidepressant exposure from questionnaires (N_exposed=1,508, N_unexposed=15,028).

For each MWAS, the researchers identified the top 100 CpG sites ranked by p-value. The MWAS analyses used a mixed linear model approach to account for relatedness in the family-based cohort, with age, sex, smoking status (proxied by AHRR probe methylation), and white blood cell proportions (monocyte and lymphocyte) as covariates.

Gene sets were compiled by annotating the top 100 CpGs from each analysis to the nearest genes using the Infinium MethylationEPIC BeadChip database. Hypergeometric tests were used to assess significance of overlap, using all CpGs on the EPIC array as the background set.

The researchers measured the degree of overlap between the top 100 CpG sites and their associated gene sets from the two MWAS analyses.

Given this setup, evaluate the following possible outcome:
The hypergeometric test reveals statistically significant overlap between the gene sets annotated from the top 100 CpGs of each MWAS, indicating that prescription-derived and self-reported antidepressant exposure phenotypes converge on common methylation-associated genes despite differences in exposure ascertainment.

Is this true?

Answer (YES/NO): YES